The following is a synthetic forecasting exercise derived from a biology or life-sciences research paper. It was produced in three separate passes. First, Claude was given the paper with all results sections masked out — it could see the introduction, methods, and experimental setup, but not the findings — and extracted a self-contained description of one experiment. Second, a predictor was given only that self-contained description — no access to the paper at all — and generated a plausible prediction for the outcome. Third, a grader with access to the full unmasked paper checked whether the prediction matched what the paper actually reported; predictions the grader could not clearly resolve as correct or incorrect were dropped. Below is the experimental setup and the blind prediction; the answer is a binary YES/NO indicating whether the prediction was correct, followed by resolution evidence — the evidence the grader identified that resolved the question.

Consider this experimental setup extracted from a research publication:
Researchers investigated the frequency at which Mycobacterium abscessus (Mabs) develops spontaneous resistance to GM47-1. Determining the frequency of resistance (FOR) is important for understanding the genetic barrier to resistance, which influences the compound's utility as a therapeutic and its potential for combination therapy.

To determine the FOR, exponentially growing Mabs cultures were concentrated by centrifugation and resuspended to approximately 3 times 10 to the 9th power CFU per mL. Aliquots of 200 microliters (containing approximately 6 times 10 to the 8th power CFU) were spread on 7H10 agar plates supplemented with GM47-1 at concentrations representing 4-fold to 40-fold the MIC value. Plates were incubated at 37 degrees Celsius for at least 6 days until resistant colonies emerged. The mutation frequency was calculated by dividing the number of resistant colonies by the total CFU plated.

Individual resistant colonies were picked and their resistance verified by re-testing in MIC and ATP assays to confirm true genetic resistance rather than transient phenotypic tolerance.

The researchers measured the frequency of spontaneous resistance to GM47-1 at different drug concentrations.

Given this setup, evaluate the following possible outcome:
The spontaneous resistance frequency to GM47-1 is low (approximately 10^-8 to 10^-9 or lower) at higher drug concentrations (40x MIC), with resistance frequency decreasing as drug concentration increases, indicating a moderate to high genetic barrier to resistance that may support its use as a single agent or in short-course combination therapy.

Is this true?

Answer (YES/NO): NO